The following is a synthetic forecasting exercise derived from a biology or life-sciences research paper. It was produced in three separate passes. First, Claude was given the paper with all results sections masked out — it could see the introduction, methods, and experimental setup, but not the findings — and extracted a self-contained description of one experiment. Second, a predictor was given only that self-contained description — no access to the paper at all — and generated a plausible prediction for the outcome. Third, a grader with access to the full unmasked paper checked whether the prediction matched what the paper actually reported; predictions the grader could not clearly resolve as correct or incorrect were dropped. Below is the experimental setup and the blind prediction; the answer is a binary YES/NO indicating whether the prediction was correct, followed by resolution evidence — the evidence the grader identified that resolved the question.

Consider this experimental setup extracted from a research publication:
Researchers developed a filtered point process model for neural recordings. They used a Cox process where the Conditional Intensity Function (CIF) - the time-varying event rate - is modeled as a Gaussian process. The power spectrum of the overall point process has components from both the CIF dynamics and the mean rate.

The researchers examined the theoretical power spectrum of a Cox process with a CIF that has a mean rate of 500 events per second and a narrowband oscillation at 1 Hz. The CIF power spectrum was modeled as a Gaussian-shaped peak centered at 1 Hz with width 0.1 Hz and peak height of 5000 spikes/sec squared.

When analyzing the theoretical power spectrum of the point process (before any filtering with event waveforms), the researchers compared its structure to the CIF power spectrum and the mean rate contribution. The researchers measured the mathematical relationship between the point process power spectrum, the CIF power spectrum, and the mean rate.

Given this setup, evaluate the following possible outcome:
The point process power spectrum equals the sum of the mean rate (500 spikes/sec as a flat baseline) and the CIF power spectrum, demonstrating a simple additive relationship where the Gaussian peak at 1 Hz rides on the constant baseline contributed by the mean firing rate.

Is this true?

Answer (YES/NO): YES